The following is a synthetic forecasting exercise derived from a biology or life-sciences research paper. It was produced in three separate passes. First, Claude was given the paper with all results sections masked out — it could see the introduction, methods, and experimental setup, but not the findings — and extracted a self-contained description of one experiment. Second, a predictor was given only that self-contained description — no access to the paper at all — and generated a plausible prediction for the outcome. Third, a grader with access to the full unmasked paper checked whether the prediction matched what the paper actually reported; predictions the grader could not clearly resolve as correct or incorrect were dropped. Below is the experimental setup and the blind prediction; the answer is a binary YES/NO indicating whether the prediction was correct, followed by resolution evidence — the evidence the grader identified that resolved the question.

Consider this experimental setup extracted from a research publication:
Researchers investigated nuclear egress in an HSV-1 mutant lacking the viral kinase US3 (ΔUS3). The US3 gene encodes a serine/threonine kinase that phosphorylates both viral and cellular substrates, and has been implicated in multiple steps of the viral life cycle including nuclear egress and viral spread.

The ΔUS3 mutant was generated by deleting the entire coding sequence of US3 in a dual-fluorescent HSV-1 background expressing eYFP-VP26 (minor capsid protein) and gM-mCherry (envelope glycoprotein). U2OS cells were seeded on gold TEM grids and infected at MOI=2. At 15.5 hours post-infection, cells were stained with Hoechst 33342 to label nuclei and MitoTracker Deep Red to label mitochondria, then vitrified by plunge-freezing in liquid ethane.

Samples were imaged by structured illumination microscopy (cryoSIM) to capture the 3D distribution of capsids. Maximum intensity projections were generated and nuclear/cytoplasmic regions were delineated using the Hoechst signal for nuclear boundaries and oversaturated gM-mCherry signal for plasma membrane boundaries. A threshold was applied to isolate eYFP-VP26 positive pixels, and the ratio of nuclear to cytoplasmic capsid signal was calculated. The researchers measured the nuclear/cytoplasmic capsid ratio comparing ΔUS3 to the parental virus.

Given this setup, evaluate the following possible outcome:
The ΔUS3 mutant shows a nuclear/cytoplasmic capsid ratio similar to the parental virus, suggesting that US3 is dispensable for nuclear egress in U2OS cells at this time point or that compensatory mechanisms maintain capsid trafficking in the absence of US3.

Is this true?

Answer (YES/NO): NO